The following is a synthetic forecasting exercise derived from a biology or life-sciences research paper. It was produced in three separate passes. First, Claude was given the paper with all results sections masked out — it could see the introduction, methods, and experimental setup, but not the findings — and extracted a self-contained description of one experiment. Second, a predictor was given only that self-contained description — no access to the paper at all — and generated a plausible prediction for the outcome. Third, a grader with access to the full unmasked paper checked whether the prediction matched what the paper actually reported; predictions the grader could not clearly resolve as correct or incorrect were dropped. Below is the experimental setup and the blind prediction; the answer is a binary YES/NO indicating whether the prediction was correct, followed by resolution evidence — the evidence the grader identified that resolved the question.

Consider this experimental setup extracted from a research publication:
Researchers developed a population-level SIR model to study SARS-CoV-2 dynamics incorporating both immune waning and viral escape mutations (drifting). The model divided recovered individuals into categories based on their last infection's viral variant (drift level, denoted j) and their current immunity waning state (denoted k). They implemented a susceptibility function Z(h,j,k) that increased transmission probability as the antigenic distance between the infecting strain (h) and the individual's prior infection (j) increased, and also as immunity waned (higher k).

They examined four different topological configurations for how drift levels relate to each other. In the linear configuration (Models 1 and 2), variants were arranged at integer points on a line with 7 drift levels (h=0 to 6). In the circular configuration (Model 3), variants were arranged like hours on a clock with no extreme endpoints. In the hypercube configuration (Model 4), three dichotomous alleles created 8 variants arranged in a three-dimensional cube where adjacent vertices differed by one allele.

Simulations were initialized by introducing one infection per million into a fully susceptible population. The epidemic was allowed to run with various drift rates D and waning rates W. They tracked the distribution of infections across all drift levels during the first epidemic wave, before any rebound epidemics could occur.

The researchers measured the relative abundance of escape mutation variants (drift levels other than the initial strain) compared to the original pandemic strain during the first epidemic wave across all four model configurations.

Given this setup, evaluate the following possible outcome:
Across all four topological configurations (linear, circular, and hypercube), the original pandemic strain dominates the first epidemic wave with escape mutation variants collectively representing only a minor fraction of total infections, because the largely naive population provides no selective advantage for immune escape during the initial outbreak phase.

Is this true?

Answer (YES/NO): YES